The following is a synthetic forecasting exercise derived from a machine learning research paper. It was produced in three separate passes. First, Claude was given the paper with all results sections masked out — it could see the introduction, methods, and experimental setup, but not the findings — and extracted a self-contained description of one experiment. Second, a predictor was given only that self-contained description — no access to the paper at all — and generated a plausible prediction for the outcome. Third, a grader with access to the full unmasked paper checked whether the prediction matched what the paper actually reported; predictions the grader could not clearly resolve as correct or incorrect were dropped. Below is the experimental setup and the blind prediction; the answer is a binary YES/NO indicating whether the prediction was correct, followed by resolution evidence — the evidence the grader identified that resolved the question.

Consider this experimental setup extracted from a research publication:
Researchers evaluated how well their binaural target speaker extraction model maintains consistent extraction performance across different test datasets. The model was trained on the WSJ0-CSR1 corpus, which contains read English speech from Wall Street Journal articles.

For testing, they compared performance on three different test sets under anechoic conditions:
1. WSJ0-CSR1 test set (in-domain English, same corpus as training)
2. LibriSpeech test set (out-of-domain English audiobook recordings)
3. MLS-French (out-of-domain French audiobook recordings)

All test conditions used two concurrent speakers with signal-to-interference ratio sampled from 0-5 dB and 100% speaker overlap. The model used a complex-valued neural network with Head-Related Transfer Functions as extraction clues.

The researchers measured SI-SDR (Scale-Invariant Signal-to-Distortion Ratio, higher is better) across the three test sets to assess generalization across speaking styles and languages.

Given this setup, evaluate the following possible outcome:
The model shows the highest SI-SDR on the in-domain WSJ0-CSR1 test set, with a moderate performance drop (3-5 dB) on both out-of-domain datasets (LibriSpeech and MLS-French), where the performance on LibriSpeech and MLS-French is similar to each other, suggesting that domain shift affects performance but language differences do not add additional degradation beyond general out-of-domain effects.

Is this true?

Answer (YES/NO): NO